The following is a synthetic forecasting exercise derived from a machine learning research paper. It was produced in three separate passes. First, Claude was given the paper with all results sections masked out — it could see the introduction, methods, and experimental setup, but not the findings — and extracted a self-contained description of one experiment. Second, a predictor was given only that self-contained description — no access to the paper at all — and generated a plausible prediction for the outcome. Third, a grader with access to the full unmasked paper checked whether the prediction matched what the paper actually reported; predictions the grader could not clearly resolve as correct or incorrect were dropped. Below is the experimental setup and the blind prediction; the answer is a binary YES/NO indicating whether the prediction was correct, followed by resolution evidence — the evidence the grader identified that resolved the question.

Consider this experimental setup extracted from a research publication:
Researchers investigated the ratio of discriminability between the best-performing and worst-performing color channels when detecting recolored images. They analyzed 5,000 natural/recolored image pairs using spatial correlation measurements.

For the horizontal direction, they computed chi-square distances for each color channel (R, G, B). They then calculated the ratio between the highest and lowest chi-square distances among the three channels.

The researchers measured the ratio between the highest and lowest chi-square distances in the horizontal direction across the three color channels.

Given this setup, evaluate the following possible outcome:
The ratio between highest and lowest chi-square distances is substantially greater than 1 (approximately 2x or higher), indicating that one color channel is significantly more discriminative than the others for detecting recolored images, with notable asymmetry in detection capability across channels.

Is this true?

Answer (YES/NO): YES